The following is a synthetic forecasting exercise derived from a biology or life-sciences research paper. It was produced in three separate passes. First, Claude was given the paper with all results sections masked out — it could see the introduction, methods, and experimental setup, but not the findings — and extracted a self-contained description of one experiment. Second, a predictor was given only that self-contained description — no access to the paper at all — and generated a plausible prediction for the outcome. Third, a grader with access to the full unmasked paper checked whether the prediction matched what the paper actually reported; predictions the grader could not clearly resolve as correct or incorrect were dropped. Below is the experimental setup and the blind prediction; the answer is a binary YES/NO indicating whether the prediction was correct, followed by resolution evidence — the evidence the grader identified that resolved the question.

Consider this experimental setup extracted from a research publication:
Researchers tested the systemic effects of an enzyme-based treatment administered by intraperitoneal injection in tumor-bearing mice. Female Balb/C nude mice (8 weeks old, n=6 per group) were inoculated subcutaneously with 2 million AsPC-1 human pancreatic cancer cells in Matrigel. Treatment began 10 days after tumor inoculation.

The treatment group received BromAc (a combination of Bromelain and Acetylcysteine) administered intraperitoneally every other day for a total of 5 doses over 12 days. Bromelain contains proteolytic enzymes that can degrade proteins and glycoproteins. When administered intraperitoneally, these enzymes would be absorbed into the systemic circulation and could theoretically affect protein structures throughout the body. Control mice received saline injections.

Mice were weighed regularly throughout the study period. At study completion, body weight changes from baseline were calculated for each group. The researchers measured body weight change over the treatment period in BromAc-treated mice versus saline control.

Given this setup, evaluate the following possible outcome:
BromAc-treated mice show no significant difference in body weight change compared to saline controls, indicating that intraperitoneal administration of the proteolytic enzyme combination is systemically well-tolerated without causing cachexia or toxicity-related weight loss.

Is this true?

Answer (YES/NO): YES